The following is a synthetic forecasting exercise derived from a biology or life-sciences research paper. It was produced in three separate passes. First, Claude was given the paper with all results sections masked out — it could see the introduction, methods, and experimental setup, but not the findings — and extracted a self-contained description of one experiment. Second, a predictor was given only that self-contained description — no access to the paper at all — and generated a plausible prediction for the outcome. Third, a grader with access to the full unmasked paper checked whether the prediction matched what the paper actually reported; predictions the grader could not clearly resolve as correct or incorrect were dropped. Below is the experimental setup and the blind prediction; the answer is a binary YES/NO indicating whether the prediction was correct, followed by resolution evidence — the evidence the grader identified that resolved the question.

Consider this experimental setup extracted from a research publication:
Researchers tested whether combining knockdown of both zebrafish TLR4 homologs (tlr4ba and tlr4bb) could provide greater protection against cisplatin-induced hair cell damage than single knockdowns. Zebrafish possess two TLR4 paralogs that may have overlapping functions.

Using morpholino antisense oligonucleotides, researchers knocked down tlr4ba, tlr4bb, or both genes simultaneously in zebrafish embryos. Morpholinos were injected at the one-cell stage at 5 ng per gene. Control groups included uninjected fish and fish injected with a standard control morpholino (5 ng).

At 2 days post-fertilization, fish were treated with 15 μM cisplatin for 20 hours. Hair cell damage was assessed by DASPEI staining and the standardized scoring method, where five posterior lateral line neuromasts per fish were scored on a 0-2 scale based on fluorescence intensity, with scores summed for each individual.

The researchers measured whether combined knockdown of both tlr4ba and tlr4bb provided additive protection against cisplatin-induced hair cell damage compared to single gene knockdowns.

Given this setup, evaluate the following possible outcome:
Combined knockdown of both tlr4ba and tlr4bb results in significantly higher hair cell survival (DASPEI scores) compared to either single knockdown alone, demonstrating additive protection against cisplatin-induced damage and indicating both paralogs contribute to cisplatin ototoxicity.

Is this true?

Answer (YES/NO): YES